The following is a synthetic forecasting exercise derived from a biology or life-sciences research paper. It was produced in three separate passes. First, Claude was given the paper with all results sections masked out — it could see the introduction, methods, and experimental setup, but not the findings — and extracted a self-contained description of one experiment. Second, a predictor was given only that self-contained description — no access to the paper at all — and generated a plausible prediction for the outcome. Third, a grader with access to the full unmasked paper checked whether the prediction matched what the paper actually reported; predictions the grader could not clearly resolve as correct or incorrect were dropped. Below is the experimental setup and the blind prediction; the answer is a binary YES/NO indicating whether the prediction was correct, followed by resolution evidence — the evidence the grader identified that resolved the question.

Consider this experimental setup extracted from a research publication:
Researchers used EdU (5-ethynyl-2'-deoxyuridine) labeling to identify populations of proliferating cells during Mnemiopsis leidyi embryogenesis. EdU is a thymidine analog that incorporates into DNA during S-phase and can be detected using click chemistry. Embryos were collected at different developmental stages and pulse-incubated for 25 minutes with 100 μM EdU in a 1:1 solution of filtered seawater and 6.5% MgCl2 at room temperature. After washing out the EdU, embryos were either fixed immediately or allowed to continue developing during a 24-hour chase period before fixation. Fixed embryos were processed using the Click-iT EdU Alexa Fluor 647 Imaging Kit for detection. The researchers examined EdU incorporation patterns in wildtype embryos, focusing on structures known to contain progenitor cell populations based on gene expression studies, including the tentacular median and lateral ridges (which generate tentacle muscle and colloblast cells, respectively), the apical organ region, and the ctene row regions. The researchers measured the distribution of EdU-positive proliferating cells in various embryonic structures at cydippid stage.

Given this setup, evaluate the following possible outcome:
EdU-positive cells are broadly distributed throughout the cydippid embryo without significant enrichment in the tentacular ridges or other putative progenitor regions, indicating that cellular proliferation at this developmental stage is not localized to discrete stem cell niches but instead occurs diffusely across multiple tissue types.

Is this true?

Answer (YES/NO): NO